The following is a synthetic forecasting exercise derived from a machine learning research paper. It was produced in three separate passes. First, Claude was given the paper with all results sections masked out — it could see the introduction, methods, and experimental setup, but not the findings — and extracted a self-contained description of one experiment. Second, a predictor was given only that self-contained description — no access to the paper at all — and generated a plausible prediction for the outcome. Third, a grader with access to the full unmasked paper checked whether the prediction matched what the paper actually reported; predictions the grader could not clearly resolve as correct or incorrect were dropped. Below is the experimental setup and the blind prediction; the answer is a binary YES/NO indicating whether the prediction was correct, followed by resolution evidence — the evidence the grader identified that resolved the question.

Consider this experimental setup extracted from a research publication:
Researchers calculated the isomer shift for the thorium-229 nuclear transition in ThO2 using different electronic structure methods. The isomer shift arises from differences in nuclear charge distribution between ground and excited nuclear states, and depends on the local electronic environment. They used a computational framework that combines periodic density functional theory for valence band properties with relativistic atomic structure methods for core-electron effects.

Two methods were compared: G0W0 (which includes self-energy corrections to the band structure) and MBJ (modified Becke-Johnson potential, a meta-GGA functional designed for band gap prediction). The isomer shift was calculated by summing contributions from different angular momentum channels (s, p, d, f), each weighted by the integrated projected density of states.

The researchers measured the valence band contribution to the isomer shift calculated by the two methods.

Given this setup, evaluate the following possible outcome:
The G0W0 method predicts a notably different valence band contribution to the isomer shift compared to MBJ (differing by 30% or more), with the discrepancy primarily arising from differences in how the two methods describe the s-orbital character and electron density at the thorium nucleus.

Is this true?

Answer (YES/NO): NO